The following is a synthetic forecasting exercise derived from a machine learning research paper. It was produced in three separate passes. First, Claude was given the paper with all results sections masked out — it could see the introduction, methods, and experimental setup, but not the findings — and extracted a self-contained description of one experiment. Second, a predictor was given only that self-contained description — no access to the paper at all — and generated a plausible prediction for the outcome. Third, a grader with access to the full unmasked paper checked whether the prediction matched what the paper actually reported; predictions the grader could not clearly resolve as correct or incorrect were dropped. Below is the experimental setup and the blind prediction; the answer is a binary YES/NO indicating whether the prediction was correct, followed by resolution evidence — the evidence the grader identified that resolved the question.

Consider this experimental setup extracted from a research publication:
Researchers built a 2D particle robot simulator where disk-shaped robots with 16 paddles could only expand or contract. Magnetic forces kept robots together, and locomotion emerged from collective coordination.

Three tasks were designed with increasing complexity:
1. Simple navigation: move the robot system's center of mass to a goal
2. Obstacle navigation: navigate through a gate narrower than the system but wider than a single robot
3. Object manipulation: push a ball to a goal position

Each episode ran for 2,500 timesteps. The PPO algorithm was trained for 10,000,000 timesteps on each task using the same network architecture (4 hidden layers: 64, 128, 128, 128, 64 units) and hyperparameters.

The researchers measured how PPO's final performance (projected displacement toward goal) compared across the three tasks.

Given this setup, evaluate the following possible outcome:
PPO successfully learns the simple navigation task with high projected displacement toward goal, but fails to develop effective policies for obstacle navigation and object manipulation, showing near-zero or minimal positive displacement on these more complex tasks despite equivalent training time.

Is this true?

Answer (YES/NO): NO